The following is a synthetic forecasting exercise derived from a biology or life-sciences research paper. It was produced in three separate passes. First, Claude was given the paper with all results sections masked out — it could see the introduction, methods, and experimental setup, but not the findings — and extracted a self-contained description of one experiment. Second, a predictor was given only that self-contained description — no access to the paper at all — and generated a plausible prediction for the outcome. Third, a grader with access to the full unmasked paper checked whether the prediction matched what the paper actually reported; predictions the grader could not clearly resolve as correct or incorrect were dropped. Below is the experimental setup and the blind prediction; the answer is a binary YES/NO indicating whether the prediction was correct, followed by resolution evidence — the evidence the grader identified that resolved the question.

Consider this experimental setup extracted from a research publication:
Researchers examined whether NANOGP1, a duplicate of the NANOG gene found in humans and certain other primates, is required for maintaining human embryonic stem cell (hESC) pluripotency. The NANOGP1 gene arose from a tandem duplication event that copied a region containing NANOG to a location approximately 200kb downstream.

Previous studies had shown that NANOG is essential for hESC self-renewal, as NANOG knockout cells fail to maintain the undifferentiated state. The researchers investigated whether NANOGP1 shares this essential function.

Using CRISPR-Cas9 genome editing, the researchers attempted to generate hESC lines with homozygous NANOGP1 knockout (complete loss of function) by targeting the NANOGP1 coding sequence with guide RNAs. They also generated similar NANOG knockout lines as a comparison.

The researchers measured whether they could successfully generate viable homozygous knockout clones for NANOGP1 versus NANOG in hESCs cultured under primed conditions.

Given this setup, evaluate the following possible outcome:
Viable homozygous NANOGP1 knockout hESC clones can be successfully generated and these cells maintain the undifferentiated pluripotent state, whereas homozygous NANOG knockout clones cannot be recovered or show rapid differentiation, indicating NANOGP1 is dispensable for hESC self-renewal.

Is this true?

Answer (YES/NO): YES